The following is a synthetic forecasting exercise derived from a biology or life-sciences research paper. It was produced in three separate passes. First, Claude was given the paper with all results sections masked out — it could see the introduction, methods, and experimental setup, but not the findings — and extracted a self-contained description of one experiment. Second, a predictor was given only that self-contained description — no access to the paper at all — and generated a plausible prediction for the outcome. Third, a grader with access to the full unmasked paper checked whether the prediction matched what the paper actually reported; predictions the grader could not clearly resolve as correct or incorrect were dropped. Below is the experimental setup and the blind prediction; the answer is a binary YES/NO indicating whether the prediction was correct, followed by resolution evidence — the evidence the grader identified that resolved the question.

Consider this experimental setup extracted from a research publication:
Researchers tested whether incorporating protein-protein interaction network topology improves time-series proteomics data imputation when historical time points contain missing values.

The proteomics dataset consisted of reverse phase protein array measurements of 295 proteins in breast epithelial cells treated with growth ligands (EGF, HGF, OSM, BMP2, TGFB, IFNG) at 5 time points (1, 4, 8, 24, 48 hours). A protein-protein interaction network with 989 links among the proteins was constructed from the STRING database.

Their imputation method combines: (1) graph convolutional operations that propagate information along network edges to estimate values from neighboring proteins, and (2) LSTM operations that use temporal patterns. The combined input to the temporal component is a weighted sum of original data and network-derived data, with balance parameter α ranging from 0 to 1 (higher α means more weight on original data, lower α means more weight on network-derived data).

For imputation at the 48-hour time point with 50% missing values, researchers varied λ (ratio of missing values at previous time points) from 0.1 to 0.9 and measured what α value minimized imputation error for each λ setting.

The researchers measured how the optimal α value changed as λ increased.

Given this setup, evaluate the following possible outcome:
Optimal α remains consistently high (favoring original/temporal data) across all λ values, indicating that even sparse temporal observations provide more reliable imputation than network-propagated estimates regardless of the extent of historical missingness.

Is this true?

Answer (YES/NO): NO